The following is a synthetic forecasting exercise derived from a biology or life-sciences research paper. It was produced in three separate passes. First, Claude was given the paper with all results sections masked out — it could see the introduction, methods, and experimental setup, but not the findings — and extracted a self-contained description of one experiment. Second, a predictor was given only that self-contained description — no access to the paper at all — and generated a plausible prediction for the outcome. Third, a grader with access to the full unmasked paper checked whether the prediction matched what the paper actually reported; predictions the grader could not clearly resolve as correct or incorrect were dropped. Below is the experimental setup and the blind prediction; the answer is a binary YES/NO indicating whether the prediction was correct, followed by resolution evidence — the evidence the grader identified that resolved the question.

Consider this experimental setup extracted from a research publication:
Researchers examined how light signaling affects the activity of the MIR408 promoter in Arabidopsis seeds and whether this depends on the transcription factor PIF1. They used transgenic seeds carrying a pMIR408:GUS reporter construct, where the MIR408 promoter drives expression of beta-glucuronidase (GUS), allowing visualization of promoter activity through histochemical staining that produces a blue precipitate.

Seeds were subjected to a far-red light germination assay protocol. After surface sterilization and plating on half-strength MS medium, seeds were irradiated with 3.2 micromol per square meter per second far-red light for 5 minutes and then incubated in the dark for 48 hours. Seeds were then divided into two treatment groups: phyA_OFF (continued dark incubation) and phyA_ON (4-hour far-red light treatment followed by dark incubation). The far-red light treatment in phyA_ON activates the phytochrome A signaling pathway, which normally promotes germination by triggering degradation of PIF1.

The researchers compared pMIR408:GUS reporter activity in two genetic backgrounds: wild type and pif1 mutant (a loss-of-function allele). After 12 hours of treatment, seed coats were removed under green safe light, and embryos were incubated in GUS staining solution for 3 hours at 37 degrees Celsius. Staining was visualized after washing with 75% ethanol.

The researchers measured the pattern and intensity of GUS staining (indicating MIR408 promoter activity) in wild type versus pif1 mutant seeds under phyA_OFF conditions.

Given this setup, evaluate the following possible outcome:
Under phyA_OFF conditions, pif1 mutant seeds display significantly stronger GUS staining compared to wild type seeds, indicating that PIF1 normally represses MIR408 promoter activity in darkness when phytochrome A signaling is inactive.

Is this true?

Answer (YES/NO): YES